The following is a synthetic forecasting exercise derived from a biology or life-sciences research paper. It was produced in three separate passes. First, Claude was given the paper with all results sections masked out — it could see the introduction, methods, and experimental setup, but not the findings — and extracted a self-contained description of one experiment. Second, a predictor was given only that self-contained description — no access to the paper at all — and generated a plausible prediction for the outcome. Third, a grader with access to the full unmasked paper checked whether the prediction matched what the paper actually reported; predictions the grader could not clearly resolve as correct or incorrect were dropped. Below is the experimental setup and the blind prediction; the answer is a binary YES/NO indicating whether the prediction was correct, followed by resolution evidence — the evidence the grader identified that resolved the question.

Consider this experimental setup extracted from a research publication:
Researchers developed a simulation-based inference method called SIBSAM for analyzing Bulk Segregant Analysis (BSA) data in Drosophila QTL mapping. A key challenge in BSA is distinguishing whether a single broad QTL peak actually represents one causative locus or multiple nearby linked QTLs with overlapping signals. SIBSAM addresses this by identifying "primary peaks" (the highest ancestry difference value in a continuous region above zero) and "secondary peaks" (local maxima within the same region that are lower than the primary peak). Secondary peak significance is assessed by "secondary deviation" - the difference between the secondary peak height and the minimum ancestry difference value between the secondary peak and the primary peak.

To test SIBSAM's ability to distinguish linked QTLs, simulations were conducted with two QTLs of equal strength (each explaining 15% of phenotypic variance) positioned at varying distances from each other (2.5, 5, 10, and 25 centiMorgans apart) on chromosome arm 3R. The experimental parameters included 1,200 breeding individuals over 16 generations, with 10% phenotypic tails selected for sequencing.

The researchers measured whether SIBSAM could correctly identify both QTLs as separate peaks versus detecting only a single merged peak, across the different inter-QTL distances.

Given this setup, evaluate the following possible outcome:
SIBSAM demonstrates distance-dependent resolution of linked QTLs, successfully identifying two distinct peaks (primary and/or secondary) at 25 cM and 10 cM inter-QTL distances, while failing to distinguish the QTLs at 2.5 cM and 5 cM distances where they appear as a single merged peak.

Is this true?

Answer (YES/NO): NO